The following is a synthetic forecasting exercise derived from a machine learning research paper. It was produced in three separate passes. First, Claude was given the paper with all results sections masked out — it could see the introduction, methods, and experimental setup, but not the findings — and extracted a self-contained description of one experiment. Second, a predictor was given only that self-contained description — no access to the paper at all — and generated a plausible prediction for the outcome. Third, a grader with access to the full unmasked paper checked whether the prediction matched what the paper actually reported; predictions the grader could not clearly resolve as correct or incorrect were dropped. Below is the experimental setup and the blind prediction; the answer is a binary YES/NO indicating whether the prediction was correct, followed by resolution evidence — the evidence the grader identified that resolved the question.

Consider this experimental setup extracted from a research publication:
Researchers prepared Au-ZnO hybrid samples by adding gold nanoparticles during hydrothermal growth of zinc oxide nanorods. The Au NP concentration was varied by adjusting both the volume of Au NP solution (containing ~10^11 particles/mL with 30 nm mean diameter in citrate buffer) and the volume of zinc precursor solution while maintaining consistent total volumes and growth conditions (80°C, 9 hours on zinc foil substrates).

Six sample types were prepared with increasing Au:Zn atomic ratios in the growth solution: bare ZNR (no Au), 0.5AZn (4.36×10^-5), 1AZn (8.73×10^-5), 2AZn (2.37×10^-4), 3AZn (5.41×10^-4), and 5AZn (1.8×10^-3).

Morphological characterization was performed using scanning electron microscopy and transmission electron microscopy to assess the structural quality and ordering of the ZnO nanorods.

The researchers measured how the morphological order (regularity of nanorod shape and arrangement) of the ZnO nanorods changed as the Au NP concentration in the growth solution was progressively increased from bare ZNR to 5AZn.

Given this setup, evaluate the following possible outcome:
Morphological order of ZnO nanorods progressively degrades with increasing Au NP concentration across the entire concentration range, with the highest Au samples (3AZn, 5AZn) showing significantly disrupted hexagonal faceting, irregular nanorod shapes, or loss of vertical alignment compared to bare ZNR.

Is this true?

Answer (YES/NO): YES